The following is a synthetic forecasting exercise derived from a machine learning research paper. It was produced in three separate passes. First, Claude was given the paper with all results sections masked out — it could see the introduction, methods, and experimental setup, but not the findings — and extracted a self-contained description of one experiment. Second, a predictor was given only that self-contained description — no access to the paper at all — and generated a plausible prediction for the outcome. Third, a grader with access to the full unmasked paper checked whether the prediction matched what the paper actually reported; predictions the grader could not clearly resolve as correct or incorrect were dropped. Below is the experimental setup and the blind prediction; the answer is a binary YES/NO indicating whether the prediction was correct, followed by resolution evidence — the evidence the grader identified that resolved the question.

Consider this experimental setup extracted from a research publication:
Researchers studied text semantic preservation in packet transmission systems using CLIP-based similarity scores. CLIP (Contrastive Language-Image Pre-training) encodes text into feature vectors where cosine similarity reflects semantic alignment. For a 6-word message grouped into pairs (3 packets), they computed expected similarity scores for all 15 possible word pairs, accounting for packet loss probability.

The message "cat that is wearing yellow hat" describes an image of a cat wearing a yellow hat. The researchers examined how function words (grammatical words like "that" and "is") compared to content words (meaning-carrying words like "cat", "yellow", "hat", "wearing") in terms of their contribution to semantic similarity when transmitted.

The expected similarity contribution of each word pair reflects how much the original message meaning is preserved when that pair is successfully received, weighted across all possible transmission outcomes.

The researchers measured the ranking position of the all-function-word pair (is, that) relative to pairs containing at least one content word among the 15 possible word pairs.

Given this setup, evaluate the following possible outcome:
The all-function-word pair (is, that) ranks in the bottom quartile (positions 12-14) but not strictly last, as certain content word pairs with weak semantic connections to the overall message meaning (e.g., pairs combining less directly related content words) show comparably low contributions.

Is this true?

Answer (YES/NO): NO